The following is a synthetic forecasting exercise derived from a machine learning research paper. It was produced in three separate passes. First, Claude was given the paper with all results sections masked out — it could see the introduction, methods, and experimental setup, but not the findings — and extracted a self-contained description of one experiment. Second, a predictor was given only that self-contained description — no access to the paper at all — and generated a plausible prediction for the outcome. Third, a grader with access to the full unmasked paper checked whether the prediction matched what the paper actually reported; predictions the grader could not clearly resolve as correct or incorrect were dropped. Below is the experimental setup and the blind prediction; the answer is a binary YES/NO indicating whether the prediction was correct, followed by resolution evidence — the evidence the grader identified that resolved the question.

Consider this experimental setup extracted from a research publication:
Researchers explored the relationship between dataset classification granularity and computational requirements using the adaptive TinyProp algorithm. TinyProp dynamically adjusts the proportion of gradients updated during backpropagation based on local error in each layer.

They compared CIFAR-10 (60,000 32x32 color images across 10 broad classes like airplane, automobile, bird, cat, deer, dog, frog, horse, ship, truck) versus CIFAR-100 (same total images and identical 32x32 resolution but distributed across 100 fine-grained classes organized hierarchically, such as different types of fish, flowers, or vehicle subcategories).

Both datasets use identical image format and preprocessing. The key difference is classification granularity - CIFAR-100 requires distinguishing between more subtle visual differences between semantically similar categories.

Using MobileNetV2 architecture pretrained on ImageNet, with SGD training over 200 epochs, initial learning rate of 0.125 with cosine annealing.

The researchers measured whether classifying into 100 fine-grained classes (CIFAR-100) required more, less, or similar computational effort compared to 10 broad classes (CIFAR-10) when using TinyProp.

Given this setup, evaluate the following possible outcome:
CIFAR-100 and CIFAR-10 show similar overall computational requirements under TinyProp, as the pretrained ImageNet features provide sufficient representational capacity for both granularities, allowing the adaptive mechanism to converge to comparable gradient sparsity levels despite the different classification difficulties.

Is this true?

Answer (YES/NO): YES